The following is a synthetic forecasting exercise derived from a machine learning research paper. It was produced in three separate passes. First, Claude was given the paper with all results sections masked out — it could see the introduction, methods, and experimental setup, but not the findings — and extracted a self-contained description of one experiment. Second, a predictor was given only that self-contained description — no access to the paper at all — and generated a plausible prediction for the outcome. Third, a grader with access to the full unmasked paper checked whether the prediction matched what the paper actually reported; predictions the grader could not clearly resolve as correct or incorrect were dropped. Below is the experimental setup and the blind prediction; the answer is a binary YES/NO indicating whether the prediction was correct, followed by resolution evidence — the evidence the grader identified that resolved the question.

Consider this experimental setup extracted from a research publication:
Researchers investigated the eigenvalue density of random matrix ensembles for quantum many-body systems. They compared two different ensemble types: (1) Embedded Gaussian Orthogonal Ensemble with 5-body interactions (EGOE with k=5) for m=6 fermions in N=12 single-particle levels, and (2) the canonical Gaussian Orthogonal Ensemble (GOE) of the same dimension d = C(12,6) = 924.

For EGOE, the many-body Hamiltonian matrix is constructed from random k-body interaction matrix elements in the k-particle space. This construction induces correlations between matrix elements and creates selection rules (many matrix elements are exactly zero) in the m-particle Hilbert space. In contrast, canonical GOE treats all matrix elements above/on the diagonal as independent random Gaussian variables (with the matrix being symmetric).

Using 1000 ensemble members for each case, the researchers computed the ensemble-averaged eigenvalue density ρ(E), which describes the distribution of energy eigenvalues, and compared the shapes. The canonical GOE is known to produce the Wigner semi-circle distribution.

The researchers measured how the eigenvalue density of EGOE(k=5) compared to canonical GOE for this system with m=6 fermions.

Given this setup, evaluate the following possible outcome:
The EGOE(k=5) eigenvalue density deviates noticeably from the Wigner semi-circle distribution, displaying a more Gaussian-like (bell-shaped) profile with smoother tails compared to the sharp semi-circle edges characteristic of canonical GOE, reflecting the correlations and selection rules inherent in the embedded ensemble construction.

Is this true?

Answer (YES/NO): NO